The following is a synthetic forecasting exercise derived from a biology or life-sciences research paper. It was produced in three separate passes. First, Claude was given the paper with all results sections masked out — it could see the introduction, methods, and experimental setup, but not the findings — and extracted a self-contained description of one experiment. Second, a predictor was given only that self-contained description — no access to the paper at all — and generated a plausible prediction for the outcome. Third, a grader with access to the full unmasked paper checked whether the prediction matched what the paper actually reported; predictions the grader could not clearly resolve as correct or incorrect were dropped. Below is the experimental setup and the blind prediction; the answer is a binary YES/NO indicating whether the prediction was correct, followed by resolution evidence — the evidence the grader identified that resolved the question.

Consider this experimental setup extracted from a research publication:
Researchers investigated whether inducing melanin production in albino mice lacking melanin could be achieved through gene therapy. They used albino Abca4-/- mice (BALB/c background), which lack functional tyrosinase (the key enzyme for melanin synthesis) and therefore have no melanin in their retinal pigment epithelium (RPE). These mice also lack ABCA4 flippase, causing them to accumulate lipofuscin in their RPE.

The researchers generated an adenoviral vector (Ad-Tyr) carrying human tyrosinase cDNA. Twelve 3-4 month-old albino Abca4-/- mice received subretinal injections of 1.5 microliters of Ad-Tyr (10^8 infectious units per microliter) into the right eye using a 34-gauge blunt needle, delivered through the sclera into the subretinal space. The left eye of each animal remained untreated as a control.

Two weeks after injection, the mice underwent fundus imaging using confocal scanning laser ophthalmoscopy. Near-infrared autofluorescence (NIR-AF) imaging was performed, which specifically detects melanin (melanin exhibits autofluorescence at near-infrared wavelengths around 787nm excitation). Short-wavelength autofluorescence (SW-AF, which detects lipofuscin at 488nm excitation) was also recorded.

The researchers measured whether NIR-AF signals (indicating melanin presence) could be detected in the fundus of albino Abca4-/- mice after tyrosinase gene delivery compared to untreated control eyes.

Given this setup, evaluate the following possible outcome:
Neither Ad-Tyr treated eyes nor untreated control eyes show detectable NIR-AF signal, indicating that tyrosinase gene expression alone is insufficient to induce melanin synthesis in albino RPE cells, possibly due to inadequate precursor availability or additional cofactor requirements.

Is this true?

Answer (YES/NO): NO